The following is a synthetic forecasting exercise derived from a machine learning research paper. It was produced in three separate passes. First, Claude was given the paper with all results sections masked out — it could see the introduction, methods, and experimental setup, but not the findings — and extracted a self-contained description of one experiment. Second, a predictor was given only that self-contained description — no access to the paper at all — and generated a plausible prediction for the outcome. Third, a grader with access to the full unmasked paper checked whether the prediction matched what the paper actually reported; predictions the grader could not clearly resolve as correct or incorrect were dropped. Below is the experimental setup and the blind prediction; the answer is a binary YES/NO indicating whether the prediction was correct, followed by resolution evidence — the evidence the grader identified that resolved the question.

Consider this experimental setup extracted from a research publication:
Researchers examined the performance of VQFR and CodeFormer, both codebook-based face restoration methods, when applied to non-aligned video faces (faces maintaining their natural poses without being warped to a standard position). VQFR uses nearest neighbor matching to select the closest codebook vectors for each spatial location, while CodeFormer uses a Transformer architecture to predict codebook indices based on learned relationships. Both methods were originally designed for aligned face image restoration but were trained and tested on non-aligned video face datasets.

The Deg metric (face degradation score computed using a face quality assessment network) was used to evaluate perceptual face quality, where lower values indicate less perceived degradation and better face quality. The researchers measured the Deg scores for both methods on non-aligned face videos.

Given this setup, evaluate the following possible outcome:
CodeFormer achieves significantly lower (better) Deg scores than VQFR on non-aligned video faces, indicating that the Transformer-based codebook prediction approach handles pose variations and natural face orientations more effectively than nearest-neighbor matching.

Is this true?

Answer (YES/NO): YES